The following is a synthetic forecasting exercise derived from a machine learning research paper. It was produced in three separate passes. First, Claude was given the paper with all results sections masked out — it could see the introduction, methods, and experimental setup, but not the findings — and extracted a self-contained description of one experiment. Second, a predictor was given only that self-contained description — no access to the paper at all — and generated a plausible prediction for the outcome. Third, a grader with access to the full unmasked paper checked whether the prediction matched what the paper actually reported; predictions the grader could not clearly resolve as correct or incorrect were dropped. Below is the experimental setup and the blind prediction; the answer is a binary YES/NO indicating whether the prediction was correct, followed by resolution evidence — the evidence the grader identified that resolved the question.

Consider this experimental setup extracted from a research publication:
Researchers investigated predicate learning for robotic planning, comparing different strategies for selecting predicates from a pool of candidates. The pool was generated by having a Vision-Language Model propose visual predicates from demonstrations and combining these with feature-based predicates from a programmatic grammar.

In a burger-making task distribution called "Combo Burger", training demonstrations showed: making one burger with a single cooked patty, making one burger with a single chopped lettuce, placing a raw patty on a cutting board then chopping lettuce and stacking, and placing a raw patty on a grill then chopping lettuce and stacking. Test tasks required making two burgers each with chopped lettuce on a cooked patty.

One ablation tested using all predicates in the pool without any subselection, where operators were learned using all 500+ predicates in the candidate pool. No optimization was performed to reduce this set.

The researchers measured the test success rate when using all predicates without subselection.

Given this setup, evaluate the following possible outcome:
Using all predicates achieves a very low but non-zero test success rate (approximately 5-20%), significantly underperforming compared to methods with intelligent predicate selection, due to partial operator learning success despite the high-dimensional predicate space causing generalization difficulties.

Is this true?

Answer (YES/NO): NO